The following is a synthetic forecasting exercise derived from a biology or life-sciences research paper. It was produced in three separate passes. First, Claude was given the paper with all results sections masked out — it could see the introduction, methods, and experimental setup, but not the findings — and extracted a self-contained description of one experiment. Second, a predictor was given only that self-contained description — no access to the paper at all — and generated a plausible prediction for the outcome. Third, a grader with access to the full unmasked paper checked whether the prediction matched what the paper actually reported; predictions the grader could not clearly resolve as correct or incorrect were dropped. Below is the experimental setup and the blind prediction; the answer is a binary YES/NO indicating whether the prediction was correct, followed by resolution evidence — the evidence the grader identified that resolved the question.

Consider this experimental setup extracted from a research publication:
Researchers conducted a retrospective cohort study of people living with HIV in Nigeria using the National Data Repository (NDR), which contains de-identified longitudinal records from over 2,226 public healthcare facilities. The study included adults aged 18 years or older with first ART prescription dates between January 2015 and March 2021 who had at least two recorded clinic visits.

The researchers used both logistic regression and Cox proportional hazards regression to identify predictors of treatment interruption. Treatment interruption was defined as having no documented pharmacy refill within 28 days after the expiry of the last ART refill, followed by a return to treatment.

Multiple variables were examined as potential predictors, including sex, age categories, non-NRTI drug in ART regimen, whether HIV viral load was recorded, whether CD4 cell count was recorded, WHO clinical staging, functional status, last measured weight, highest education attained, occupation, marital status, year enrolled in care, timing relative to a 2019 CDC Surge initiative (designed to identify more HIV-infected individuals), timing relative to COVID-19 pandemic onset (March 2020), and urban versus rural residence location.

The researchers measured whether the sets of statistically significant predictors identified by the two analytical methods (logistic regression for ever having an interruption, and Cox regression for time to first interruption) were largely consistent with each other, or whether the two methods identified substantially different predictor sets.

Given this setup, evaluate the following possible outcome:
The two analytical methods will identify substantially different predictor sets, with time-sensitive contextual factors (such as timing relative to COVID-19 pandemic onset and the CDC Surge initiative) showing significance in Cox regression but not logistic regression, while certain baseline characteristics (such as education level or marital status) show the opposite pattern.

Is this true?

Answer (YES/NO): NO